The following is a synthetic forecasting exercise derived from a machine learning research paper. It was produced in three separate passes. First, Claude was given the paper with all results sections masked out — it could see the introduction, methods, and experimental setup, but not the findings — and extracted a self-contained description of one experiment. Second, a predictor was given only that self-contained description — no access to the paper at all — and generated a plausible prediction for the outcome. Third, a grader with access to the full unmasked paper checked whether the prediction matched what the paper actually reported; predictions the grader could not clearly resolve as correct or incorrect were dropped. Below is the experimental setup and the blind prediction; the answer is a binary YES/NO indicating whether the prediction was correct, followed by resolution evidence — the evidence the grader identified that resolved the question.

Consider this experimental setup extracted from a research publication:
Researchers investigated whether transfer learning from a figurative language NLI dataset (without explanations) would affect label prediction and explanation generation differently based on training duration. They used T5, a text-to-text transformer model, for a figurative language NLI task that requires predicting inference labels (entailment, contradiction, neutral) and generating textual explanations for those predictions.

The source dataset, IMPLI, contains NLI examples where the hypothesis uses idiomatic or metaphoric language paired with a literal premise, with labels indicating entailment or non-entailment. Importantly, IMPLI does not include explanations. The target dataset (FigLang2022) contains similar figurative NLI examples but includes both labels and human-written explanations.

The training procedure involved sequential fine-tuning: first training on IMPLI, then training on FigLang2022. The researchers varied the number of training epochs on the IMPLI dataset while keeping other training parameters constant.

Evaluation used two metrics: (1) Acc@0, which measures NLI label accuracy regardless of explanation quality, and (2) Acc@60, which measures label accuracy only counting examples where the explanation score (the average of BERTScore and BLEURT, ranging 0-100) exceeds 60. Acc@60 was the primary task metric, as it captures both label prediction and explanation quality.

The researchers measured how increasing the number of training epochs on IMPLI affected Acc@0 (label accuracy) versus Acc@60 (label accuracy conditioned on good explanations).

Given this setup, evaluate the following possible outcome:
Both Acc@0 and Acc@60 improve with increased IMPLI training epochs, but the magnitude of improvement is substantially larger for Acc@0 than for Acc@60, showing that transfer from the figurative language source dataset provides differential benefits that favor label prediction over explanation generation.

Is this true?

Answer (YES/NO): NO